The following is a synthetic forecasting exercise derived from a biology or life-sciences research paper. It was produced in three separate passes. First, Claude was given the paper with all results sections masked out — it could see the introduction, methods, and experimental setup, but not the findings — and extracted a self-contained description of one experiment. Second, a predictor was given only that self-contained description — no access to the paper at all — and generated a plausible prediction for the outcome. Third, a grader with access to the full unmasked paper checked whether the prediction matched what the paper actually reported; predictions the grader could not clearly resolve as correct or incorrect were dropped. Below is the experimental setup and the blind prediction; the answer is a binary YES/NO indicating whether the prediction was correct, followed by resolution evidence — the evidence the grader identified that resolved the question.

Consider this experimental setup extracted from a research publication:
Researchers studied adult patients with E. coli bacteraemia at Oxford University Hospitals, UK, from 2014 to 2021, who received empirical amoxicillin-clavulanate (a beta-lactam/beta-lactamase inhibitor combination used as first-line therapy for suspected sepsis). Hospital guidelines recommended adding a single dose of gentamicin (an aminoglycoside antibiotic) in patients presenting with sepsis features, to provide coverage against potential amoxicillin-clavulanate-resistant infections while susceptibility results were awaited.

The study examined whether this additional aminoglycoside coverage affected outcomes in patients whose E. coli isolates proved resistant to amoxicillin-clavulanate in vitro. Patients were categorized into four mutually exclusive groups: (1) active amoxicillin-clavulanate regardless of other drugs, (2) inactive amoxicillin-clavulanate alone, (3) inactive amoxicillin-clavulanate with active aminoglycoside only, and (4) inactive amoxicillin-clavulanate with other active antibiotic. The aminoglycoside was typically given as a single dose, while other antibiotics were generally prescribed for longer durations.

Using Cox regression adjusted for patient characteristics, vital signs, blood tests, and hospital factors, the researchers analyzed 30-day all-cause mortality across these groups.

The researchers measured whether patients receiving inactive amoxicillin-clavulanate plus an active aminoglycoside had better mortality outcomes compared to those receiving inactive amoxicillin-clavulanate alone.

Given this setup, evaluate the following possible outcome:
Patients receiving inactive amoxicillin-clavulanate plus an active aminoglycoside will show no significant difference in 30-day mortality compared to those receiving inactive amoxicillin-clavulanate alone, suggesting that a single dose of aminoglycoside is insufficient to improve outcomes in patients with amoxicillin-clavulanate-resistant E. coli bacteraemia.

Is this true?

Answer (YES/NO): YES